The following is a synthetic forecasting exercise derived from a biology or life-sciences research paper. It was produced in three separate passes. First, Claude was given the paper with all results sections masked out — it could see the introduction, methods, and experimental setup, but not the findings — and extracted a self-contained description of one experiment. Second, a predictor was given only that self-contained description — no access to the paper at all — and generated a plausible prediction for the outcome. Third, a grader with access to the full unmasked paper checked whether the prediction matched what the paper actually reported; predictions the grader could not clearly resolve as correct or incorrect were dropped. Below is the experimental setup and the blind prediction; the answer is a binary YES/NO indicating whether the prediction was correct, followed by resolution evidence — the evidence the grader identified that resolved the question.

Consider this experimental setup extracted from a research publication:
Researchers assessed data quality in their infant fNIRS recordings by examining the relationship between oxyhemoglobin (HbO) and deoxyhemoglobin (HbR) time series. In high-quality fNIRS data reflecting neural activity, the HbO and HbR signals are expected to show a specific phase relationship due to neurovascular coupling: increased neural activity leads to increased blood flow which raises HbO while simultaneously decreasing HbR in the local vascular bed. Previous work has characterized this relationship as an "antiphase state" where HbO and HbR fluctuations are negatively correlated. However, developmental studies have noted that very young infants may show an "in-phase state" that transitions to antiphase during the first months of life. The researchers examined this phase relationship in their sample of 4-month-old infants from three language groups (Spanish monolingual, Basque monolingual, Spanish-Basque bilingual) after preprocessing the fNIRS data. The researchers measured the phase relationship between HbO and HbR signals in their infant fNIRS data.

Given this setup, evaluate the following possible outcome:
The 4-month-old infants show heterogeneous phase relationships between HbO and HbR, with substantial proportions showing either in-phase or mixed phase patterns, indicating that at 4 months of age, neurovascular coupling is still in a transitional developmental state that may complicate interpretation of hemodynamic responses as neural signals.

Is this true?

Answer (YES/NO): NO